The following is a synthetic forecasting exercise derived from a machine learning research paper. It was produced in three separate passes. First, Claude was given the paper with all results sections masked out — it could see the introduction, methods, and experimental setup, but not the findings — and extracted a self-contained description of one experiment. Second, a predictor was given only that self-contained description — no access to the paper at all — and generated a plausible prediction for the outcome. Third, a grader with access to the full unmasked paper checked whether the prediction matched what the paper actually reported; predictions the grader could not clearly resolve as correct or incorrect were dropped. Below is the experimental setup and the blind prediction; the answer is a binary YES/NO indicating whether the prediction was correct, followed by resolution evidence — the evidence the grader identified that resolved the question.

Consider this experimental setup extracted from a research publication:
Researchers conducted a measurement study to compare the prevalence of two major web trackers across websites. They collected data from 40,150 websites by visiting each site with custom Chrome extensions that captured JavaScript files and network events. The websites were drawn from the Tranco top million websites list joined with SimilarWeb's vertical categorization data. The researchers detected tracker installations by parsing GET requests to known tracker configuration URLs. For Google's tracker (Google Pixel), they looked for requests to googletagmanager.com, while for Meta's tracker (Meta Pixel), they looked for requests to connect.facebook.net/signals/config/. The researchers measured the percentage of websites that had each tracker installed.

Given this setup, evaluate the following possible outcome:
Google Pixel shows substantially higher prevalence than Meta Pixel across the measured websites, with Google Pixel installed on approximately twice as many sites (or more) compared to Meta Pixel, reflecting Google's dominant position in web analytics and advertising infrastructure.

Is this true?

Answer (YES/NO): YES